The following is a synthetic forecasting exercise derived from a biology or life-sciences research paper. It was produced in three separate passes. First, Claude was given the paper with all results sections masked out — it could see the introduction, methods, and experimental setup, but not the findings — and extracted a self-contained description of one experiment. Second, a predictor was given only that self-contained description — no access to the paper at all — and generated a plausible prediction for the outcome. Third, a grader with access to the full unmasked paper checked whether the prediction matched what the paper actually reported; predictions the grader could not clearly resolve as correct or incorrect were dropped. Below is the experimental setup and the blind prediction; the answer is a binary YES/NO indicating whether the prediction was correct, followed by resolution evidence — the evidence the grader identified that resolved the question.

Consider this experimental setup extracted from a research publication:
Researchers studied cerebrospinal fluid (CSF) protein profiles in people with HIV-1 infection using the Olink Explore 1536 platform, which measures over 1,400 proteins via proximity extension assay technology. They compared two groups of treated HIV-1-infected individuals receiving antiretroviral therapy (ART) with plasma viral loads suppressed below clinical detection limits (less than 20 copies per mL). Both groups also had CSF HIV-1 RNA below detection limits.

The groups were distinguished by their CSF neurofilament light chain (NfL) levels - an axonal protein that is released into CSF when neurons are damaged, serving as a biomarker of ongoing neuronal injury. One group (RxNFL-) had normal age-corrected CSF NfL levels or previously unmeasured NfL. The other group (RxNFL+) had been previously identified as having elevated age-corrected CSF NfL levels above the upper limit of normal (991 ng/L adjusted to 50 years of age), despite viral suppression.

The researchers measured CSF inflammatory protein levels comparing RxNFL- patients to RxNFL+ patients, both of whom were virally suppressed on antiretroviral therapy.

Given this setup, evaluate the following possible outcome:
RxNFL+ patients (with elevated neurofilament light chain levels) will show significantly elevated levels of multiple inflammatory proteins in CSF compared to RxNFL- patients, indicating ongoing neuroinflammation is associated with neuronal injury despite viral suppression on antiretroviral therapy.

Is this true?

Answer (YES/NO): NO